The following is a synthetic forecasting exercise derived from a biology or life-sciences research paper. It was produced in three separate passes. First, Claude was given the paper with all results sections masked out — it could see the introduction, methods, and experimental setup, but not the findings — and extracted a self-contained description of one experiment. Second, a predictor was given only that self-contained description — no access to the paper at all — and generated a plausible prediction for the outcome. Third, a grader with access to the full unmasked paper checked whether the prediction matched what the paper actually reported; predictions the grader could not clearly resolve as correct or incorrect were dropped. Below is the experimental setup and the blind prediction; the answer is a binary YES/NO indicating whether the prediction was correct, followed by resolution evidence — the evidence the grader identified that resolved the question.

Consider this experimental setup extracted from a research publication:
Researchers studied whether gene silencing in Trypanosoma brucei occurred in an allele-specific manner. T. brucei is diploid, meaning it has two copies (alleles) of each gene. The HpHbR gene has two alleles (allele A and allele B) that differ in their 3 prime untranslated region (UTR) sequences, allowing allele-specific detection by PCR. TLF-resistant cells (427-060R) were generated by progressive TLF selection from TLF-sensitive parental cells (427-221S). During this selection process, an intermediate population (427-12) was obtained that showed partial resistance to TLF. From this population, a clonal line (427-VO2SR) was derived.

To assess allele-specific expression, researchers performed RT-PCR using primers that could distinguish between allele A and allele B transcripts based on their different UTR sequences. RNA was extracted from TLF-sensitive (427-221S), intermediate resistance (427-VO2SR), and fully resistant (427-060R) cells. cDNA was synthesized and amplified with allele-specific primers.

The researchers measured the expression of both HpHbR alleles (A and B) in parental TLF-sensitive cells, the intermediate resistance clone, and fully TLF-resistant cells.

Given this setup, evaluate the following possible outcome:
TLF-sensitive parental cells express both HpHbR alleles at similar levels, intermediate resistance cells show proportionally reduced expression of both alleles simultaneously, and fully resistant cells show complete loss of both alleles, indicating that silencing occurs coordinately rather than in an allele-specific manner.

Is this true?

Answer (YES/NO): NO